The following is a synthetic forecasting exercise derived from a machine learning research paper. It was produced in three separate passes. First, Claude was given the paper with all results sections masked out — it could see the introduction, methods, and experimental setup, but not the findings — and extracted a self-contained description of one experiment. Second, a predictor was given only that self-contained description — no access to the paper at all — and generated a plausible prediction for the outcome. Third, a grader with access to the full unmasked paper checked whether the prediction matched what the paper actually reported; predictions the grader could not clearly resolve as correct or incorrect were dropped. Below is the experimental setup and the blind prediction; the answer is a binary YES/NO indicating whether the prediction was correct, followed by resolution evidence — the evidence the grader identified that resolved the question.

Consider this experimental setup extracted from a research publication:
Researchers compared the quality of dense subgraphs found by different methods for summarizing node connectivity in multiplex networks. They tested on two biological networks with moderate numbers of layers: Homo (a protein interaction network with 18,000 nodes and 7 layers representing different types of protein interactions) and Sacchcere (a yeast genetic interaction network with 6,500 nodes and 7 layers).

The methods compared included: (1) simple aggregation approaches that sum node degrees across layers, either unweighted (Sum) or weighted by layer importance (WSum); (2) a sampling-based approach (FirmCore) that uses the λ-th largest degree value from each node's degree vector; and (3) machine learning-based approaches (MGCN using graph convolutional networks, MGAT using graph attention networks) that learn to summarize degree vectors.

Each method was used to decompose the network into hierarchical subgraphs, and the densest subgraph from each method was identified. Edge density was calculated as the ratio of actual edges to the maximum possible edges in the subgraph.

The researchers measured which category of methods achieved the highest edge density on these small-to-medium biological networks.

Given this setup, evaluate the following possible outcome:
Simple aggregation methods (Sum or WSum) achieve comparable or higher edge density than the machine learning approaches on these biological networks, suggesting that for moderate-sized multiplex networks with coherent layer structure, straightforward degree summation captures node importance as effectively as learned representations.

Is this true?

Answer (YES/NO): NO